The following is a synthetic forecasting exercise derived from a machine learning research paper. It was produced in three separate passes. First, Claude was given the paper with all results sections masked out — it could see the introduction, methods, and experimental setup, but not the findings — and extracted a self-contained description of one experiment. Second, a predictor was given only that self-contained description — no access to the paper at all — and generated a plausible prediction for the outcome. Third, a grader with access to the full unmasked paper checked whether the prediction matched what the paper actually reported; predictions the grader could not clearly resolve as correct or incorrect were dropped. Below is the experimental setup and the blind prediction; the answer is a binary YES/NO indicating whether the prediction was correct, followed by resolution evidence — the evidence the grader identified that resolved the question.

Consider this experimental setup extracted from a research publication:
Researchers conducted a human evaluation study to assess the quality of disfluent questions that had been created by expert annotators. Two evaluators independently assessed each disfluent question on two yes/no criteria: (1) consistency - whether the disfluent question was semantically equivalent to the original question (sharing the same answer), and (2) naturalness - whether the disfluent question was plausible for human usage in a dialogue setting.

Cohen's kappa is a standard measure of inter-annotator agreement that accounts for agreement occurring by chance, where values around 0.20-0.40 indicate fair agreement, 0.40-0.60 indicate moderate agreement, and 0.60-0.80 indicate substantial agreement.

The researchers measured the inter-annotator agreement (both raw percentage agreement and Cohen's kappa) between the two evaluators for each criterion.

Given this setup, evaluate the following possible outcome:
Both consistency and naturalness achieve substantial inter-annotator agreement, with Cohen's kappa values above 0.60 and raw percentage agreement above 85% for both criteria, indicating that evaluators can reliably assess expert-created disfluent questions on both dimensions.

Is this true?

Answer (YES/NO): NO